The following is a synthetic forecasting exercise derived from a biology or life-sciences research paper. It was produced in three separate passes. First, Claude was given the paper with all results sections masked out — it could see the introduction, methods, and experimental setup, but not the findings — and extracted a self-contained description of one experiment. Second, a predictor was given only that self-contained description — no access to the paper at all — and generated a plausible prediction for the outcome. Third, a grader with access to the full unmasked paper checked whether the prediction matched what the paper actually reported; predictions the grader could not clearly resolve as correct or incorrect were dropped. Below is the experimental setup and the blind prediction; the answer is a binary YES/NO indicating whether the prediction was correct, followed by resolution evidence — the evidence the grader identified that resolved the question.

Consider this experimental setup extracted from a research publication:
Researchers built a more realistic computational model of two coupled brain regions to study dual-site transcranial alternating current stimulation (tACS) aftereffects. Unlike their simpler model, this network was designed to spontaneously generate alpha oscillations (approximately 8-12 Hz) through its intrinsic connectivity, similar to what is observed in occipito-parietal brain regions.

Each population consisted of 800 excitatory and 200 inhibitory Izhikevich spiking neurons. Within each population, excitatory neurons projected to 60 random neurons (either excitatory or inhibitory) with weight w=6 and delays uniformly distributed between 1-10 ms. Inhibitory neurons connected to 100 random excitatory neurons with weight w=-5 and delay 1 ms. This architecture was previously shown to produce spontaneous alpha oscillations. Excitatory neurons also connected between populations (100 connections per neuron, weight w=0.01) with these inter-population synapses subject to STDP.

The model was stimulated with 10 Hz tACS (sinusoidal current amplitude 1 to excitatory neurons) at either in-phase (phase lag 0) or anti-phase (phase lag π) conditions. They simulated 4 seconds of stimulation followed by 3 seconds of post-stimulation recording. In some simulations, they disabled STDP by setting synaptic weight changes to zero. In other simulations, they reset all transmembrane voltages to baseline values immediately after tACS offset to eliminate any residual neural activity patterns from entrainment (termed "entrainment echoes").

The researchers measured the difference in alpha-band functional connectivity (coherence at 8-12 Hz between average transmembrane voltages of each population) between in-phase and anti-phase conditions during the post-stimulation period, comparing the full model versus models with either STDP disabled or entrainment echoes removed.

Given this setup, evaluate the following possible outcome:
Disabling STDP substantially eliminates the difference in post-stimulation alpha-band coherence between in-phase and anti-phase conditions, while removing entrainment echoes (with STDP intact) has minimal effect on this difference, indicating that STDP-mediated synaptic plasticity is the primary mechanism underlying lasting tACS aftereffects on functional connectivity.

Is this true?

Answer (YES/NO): YES